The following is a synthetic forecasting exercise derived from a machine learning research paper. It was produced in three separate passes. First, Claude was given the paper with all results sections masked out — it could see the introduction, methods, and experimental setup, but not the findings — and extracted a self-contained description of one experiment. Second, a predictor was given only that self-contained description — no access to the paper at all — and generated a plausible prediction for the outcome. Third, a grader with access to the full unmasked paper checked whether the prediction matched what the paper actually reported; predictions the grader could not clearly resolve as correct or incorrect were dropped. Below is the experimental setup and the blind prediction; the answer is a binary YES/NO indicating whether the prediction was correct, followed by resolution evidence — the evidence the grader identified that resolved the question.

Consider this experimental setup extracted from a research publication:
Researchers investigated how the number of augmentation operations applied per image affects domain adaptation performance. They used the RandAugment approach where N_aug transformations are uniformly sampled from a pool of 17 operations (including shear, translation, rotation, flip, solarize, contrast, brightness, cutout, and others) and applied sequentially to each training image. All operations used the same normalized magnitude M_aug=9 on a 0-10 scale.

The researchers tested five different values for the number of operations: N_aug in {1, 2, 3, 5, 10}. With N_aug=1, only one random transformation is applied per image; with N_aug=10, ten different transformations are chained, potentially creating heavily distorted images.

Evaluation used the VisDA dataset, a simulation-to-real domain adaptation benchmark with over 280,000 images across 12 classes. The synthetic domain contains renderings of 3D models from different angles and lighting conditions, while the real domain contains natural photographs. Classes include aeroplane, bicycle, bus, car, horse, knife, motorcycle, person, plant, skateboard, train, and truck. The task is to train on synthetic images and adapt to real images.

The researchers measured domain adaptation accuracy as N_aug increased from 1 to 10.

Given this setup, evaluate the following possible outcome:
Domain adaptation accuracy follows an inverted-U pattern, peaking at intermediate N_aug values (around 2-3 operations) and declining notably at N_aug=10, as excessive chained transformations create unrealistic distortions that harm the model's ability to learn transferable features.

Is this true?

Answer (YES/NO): YES